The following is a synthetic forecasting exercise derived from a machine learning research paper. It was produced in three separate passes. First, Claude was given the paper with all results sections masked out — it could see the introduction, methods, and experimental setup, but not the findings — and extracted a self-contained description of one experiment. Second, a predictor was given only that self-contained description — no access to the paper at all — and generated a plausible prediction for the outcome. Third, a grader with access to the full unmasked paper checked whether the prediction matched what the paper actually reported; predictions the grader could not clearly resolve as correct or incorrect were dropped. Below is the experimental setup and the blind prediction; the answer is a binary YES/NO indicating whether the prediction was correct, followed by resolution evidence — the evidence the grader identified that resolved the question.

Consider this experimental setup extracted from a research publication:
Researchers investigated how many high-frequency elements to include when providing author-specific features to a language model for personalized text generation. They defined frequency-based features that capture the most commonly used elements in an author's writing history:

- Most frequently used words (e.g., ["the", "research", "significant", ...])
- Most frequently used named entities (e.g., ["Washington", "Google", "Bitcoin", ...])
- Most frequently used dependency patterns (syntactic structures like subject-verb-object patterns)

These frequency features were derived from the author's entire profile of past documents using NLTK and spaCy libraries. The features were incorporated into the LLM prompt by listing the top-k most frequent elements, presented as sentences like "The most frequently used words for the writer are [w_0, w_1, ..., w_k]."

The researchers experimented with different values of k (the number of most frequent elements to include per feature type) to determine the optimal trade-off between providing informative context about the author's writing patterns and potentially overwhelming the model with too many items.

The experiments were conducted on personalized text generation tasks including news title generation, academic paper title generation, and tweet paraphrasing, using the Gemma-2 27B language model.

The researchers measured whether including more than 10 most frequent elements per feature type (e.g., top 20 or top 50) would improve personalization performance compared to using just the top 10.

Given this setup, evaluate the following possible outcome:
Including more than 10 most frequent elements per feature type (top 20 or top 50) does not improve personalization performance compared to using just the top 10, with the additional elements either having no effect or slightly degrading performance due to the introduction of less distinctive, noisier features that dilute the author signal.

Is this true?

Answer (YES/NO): YES